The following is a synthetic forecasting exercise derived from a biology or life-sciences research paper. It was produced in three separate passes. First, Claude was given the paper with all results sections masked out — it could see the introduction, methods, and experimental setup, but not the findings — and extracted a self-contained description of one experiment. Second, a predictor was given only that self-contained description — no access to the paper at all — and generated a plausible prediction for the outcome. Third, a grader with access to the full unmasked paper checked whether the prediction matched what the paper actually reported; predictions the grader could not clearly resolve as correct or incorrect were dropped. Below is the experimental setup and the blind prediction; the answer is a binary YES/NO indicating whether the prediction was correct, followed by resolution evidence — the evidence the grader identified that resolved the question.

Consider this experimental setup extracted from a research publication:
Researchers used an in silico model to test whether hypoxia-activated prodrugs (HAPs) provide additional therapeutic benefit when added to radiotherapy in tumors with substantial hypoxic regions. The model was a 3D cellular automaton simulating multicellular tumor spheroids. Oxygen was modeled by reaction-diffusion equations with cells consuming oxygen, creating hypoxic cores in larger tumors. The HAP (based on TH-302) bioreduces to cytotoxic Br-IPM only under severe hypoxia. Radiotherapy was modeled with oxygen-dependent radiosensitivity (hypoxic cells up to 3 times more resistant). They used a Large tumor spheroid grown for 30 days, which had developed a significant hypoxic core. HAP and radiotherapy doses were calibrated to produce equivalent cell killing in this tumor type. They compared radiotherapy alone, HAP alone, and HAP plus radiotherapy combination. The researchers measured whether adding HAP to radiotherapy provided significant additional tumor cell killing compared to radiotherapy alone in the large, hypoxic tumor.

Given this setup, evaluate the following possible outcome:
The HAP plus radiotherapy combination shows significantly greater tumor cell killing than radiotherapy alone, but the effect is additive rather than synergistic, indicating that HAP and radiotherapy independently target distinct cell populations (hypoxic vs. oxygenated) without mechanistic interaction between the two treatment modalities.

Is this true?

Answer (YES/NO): NO